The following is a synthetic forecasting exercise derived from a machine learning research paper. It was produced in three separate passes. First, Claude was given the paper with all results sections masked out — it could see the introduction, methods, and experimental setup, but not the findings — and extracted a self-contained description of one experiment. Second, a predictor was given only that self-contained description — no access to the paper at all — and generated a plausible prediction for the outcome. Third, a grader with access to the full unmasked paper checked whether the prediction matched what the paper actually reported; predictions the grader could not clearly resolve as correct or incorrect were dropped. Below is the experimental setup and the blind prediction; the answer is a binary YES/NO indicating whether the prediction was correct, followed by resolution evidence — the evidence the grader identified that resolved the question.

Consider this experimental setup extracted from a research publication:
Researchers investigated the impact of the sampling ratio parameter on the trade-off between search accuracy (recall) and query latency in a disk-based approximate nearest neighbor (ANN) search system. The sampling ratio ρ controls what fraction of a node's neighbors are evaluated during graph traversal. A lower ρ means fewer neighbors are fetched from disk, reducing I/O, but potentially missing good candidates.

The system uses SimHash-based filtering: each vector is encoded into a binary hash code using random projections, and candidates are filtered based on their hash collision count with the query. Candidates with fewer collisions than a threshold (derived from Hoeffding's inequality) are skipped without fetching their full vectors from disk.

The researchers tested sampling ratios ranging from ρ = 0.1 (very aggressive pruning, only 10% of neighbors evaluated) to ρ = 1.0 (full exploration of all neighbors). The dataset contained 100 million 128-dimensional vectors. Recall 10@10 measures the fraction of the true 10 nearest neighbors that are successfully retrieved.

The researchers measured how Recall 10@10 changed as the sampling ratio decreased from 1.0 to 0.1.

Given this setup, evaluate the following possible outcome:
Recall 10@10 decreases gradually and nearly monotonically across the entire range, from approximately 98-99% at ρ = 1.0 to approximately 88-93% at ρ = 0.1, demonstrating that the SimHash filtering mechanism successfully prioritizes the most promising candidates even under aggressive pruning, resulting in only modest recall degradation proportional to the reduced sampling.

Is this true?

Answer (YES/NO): NO